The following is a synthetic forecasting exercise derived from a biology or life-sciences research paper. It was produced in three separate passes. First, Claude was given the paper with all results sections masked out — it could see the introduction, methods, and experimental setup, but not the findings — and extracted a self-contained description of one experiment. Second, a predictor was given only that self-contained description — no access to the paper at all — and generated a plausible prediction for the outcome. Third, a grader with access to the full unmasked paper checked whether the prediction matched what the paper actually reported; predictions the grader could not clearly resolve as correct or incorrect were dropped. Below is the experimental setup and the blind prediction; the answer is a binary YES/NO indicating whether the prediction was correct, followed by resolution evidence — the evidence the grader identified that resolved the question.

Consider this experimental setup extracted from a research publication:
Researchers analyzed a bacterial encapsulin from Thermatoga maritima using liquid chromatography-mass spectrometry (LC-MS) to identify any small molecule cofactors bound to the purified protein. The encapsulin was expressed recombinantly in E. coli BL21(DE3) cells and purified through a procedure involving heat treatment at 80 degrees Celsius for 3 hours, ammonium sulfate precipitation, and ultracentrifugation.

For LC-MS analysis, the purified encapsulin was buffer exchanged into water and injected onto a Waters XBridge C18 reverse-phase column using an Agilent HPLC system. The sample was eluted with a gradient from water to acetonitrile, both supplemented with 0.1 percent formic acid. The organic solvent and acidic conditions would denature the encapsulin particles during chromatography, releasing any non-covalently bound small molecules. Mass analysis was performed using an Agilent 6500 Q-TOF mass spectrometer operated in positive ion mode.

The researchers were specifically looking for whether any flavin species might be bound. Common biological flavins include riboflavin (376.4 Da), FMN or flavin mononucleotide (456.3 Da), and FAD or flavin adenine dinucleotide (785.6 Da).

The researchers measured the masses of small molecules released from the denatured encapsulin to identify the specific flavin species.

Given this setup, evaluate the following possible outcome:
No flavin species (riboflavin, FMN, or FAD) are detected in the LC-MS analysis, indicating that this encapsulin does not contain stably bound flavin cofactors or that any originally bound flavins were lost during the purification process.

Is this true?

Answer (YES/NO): NO